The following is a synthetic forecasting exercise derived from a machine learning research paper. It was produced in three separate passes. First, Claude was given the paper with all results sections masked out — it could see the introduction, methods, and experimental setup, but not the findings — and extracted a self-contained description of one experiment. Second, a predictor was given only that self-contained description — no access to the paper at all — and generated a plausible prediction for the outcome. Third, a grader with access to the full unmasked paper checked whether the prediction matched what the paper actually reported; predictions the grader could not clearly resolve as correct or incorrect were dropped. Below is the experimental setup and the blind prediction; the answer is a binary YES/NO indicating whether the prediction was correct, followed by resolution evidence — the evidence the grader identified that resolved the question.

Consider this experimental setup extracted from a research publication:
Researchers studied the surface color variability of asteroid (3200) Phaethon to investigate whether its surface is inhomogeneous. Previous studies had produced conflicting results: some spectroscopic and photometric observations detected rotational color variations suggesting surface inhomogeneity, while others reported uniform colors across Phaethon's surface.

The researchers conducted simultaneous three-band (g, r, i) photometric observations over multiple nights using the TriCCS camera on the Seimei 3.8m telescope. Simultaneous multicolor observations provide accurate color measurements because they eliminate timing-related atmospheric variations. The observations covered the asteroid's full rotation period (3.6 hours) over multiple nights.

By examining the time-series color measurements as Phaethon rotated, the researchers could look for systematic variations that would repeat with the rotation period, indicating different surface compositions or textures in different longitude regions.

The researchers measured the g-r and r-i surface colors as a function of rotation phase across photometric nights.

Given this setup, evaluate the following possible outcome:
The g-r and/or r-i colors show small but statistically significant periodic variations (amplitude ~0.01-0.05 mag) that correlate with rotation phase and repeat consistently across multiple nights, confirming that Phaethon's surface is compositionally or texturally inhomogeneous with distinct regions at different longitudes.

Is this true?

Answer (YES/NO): NO